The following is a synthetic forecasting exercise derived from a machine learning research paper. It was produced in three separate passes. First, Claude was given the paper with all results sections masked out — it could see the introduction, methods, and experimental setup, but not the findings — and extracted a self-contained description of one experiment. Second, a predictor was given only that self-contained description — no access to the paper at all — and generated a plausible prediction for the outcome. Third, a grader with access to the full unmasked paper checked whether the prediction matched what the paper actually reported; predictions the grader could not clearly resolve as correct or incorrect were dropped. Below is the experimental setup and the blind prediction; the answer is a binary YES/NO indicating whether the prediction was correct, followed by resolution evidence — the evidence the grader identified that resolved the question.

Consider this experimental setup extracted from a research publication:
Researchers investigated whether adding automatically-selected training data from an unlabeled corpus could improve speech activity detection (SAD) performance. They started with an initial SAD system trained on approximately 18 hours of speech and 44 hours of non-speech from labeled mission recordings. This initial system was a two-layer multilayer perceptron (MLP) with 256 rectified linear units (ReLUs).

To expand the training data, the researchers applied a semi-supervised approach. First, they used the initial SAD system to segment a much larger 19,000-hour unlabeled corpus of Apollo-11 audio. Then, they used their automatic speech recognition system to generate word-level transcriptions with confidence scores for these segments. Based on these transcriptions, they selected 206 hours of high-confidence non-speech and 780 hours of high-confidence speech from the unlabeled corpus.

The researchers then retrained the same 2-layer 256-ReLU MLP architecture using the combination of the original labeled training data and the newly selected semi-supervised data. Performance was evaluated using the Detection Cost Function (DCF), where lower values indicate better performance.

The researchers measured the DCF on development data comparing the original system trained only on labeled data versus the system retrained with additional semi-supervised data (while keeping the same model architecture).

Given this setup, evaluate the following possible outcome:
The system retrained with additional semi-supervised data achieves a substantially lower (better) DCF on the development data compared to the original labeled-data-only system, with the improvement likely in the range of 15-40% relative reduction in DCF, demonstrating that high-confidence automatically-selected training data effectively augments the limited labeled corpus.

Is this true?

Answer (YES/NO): NO